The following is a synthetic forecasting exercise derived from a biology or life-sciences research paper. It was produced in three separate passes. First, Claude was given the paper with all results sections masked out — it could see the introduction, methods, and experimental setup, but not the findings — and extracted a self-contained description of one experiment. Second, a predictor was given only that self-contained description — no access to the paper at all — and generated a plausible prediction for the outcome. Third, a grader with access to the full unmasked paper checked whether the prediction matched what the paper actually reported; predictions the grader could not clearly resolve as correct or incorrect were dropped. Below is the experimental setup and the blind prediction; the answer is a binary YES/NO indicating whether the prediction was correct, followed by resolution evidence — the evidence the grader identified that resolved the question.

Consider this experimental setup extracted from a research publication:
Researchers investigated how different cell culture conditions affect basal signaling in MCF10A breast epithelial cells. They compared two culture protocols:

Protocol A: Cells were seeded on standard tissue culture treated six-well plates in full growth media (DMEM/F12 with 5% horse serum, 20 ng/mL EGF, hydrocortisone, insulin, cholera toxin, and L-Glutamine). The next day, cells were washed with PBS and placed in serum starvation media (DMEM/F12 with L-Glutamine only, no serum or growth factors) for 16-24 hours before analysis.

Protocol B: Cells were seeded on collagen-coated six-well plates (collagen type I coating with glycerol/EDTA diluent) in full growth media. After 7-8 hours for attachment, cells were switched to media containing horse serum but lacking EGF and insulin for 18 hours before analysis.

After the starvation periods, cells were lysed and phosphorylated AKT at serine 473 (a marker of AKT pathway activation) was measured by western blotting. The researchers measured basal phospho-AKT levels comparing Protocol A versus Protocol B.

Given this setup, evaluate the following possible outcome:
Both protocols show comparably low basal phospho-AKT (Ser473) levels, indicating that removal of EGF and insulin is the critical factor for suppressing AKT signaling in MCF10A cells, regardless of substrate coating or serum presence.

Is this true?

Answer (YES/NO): NO